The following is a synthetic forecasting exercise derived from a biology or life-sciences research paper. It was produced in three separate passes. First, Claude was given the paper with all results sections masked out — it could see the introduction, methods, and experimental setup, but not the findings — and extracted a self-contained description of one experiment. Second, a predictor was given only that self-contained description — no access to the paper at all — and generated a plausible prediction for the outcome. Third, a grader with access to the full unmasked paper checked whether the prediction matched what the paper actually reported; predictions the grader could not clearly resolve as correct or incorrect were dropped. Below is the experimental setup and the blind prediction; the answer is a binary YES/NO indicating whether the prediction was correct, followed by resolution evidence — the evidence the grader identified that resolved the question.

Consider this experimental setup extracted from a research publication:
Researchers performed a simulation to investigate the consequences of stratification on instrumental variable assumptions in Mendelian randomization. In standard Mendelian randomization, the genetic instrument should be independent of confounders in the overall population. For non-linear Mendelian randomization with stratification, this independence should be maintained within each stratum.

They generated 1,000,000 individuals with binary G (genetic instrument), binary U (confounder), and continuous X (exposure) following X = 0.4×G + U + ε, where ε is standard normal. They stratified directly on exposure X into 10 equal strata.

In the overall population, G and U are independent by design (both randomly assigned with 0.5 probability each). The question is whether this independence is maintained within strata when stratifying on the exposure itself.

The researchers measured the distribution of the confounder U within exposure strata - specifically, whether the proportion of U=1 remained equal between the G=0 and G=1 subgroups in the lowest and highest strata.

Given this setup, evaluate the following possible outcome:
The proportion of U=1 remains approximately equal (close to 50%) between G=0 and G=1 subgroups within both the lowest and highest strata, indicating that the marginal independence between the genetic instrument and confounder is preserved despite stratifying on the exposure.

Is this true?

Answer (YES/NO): NO